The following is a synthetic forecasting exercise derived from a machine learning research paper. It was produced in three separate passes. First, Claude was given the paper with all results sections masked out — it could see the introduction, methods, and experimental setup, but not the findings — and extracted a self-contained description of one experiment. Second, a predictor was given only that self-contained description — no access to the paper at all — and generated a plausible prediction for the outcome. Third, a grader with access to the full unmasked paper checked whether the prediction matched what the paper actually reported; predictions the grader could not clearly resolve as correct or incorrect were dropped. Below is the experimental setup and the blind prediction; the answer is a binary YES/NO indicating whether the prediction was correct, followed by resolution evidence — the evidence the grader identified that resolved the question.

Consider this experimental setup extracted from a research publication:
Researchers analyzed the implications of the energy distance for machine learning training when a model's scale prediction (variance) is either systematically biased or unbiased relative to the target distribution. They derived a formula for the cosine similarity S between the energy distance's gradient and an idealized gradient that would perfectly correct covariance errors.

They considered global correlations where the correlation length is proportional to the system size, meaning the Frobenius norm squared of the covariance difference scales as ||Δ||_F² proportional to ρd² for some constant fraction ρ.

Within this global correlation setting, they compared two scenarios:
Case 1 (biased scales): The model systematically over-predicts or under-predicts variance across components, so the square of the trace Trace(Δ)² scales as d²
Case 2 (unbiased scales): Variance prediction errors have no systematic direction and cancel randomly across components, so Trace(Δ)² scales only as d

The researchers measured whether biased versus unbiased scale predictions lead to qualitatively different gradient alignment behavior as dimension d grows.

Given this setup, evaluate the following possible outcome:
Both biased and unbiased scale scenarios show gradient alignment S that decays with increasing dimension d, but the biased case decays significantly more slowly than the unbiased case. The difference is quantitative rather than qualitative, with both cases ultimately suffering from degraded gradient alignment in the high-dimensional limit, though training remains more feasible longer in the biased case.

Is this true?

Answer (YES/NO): NO